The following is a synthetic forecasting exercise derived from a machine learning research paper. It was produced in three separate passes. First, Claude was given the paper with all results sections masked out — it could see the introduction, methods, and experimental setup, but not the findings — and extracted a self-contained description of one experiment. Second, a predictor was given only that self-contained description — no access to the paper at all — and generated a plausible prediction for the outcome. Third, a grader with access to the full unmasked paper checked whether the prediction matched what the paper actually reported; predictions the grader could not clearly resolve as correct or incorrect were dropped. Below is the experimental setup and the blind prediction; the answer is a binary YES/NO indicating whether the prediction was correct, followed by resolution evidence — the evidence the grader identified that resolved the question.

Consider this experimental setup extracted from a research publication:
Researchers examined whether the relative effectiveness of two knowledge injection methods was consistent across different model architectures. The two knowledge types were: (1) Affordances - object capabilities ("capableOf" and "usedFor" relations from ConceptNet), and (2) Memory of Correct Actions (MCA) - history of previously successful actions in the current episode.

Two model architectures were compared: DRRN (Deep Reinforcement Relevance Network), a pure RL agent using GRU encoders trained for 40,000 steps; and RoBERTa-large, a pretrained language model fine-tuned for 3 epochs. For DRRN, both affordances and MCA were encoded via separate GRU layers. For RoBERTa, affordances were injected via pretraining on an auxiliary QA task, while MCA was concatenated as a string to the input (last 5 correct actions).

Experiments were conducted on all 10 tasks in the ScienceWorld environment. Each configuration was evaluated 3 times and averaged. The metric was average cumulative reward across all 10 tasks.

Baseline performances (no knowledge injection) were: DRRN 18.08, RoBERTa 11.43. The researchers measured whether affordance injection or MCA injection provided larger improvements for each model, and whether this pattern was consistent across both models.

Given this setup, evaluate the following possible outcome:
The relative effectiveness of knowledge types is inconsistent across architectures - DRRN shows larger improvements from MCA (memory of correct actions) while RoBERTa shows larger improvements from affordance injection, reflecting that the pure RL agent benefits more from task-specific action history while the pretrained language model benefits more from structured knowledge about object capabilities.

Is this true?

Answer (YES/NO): NO